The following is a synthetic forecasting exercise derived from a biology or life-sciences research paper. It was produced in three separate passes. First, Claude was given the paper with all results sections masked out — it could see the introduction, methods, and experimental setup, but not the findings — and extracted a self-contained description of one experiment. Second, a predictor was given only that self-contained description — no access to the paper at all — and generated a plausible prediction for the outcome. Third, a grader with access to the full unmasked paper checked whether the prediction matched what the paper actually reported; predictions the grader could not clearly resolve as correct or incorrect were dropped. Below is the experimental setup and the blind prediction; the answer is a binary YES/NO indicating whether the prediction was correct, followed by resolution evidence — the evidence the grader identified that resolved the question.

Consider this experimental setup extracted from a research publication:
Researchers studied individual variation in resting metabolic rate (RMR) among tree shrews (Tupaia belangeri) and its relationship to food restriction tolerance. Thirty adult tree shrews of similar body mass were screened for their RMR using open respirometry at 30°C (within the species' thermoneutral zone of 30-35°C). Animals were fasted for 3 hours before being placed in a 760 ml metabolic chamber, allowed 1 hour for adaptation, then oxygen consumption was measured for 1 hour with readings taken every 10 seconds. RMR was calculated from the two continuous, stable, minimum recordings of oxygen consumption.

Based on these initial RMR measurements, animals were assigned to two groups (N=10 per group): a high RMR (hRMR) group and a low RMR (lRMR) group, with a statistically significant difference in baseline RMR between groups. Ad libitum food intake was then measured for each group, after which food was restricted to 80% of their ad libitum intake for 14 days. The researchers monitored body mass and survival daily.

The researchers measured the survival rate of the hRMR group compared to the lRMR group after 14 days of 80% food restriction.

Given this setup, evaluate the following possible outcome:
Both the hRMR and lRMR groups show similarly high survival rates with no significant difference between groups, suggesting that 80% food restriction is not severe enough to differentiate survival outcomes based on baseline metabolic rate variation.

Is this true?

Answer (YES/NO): YES